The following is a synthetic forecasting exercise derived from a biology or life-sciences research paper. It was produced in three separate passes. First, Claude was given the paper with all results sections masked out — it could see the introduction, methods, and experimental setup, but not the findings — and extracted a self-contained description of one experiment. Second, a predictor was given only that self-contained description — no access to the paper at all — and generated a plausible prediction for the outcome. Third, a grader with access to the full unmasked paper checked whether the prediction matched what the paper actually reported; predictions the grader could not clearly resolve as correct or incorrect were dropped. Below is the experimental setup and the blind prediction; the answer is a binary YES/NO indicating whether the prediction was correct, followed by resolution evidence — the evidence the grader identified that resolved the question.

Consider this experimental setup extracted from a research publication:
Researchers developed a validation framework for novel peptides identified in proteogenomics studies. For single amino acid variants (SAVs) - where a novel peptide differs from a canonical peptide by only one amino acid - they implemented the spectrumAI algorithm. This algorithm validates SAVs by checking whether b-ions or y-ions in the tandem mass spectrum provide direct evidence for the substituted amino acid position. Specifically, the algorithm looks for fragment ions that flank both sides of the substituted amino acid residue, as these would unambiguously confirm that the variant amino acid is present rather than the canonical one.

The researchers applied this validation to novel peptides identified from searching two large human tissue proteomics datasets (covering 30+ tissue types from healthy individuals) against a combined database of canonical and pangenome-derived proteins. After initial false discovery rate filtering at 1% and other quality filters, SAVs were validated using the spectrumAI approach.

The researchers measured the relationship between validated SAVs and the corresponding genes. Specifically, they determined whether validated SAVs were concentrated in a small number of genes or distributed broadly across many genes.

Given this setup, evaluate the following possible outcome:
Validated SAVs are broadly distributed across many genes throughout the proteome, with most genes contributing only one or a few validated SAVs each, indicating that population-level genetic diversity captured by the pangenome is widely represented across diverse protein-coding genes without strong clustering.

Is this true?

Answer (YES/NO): NO